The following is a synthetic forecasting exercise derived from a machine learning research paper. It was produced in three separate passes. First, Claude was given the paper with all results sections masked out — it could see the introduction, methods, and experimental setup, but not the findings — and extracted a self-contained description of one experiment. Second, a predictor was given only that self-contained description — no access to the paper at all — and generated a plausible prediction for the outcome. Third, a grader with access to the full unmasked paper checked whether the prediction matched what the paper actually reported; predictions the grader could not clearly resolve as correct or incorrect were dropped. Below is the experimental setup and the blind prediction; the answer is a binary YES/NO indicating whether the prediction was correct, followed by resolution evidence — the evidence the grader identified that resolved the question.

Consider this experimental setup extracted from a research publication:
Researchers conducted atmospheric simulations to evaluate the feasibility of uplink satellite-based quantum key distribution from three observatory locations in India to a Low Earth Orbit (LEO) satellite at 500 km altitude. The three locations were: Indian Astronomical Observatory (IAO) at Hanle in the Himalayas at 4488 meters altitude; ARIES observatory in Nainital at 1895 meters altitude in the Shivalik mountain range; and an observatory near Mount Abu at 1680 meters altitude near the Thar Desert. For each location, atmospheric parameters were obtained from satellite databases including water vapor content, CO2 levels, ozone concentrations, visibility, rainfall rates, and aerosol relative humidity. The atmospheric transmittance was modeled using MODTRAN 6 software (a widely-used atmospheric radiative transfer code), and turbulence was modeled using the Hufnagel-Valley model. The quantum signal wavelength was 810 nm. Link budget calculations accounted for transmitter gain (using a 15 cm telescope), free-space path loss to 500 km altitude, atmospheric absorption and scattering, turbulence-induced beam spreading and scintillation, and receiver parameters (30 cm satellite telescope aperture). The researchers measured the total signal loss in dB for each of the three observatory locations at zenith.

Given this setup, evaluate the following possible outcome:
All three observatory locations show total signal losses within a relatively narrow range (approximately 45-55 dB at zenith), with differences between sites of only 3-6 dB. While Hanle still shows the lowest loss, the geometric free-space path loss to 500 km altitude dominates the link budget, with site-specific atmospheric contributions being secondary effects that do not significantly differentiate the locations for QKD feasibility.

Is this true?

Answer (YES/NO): NO